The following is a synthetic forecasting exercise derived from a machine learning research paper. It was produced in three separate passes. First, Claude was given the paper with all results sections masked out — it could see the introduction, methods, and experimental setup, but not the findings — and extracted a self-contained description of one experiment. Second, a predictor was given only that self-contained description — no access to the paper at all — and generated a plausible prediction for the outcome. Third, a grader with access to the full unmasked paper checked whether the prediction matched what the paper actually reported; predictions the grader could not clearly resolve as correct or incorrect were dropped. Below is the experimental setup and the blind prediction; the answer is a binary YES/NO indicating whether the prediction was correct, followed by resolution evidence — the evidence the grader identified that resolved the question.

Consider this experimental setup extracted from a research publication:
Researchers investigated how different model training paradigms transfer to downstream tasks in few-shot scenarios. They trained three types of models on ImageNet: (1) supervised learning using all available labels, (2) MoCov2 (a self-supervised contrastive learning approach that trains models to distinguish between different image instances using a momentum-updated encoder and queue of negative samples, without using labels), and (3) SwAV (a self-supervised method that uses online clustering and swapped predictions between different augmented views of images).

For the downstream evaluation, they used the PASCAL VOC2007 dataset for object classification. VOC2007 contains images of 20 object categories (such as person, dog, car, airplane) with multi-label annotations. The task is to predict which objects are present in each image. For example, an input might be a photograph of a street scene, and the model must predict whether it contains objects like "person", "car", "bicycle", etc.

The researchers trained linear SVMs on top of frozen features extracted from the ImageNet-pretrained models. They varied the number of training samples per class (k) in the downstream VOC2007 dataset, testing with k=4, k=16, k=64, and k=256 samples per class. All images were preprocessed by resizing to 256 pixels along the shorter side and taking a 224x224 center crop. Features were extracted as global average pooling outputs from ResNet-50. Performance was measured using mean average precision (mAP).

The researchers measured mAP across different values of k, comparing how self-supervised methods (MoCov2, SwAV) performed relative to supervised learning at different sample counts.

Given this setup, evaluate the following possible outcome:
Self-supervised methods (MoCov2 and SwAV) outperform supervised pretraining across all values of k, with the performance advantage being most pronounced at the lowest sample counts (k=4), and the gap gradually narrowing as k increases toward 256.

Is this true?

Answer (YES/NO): NO